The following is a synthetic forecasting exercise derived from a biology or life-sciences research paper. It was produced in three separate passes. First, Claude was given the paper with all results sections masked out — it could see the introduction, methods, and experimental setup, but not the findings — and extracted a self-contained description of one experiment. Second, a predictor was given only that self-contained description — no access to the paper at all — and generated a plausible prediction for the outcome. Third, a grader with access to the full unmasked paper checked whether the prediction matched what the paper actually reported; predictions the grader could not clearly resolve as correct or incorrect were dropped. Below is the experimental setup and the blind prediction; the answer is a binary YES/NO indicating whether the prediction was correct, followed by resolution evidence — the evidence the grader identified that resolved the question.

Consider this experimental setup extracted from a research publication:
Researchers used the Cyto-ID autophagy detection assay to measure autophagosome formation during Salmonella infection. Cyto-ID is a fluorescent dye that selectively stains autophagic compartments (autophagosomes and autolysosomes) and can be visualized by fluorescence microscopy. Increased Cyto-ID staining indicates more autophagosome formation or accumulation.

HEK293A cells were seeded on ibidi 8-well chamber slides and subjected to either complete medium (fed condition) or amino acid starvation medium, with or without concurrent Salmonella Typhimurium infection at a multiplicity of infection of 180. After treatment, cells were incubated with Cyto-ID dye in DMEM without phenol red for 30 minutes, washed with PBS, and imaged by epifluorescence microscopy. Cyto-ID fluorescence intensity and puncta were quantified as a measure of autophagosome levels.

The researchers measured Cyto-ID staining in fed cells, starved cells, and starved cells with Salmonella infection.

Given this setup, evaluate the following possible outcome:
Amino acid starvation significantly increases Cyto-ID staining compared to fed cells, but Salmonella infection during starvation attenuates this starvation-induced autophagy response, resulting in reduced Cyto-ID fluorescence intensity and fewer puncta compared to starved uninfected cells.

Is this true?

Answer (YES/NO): NO